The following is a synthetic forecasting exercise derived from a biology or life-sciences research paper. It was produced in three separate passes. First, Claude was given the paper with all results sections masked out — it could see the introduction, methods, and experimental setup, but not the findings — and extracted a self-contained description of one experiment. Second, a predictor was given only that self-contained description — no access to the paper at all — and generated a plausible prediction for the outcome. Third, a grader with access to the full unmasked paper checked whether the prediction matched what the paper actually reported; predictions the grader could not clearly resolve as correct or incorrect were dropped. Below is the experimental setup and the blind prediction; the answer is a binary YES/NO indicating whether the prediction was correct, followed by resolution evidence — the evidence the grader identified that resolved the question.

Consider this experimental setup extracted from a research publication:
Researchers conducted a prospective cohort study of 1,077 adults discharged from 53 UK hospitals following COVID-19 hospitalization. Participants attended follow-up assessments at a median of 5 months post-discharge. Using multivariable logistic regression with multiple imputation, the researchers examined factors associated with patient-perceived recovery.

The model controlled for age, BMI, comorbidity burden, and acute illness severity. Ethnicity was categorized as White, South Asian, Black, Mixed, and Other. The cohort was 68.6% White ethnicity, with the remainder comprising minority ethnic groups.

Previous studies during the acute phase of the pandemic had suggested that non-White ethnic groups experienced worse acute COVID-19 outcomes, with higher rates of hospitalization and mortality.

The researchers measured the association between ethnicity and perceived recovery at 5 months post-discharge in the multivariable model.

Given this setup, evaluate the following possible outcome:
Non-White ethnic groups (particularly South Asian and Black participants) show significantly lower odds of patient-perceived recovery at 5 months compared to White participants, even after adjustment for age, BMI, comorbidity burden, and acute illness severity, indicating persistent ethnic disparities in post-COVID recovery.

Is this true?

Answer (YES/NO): NO